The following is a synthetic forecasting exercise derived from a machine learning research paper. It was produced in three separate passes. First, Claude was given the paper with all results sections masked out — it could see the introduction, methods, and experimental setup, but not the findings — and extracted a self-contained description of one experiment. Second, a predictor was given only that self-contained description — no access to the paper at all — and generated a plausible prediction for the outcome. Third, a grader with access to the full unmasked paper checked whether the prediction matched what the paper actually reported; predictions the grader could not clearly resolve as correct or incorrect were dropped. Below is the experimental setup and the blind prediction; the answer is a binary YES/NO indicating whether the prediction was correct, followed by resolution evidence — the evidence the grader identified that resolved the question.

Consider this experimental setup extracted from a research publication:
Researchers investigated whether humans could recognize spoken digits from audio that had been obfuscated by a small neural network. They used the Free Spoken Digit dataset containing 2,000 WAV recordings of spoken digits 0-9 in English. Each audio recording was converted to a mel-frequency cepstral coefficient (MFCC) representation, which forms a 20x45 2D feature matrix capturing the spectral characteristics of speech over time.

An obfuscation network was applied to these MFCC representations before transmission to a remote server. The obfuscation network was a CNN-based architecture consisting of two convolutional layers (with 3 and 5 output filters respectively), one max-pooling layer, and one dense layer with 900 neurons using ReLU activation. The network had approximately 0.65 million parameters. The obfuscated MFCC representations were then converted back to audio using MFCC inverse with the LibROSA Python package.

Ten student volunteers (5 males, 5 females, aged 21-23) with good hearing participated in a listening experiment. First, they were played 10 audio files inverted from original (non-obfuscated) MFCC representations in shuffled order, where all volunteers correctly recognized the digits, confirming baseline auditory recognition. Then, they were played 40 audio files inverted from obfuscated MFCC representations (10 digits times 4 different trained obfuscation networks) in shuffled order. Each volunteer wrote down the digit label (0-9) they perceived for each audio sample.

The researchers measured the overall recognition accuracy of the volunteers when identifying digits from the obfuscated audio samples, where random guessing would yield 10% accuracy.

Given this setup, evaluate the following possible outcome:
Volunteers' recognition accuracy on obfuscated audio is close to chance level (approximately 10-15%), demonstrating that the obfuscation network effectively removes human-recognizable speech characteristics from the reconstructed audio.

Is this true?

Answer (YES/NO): NO